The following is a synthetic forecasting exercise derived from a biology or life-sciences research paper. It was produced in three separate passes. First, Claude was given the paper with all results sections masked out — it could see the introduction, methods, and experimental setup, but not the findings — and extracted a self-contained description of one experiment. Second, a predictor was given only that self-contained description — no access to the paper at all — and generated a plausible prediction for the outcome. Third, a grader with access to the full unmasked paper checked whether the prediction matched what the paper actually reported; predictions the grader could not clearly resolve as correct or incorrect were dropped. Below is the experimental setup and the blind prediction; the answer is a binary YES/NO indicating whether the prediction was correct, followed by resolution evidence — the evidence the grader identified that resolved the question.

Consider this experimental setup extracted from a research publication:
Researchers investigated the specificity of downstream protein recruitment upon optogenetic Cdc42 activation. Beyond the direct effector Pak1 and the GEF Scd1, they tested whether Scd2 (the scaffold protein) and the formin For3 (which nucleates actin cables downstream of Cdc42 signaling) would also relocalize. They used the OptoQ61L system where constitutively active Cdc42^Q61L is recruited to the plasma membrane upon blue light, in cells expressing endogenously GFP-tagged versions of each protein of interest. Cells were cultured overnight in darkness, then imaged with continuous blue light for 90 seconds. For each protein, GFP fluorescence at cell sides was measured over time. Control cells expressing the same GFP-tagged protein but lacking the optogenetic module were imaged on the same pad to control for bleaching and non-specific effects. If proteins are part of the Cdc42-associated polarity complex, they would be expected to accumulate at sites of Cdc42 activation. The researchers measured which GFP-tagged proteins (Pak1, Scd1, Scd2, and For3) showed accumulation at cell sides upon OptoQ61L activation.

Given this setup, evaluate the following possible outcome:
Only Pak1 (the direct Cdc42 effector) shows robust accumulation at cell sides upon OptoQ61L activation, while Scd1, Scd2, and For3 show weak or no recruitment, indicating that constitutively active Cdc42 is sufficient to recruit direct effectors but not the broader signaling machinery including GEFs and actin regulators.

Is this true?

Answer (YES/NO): NO